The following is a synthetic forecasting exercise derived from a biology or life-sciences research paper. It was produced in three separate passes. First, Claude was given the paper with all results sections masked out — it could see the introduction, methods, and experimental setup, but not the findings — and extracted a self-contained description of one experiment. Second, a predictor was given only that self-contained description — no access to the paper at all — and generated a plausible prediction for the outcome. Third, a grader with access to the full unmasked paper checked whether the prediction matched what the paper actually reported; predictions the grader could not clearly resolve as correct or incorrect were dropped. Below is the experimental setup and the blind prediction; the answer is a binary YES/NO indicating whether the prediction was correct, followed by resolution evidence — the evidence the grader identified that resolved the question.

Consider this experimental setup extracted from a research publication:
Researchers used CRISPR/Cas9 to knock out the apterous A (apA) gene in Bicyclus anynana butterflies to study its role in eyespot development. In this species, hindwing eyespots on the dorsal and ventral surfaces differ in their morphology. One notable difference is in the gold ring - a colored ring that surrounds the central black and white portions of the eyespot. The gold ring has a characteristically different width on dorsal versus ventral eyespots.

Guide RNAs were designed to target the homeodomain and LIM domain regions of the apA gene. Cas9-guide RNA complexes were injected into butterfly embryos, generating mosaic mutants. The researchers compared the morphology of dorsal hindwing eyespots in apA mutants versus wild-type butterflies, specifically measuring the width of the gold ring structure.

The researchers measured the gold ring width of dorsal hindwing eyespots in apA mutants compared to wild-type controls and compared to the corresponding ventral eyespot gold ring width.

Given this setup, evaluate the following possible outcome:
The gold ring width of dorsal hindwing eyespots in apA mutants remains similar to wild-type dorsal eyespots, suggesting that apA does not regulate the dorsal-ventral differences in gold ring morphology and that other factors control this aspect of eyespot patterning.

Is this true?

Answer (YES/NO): NO